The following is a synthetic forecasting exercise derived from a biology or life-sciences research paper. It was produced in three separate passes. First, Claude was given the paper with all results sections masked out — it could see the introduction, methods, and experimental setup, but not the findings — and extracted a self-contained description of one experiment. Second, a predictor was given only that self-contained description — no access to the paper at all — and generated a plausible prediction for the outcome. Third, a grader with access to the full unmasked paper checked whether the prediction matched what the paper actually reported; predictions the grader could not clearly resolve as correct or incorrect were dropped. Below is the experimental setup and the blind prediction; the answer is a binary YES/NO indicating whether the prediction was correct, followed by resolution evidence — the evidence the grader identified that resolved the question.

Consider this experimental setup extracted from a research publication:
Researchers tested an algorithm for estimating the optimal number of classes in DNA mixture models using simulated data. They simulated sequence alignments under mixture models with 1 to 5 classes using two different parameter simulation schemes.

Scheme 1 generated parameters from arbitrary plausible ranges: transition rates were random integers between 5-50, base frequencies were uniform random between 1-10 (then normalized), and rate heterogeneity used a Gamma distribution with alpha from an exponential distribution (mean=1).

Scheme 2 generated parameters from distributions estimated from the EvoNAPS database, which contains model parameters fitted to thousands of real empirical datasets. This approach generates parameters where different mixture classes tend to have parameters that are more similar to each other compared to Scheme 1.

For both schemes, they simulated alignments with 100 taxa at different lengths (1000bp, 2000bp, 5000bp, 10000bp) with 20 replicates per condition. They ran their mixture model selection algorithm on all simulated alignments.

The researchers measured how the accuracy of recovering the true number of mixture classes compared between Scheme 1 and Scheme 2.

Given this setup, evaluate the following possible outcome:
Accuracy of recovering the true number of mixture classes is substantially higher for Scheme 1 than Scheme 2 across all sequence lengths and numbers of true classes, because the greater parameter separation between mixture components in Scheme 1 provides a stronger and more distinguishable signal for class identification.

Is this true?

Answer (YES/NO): YES